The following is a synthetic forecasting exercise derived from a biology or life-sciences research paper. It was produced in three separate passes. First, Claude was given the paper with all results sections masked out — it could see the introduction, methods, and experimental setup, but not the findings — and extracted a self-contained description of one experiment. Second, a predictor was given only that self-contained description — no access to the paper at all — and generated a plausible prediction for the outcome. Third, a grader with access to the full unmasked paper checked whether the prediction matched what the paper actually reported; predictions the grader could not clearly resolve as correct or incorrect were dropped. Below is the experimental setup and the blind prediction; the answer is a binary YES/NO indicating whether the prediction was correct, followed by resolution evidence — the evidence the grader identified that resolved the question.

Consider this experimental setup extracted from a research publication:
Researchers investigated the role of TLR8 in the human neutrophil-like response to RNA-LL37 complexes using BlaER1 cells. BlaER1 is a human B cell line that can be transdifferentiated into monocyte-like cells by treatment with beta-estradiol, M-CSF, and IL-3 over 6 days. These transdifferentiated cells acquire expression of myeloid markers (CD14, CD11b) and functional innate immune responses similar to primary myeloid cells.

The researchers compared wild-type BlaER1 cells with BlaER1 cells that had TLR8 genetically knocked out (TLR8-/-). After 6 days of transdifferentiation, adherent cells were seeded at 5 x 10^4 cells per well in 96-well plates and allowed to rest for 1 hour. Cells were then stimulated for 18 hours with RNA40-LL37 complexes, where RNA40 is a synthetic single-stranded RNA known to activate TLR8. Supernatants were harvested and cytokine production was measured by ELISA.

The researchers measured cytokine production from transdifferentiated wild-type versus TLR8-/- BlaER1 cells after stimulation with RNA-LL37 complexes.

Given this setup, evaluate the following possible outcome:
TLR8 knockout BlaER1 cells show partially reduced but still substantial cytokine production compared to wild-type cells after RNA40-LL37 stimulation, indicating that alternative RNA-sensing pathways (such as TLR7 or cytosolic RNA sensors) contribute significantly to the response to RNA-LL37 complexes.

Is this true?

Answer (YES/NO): NO